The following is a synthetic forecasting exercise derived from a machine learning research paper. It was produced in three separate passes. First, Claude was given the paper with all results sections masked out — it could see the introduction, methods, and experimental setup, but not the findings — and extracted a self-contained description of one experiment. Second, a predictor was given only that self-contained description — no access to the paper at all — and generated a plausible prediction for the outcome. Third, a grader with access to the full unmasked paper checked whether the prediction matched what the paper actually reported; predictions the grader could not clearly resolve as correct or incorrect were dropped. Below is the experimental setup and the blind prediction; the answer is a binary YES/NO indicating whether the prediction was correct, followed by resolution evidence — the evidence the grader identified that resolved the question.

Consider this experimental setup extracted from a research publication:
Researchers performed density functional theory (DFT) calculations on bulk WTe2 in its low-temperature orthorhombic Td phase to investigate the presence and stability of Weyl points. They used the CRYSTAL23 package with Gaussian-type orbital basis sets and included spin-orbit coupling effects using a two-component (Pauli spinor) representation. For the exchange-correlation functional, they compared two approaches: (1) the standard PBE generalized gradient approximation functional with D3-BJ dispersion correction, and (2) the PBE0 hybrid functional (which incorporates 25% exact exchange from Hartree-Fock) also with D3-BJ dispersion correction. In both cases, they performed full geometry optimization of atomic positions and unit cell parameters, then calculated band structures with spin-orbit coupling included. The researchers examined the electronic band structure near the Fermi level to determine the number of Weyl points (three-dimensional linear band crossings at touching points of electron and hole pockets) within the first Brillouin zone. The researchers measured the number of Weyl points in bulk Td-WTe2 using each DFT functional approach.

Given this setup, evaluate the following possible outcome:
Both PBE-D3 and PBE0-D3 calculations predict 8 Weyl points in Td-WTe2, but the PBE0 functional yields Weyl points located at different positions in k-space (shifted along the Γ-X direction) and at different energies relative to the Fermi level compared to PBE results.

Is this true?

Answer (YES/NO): NO